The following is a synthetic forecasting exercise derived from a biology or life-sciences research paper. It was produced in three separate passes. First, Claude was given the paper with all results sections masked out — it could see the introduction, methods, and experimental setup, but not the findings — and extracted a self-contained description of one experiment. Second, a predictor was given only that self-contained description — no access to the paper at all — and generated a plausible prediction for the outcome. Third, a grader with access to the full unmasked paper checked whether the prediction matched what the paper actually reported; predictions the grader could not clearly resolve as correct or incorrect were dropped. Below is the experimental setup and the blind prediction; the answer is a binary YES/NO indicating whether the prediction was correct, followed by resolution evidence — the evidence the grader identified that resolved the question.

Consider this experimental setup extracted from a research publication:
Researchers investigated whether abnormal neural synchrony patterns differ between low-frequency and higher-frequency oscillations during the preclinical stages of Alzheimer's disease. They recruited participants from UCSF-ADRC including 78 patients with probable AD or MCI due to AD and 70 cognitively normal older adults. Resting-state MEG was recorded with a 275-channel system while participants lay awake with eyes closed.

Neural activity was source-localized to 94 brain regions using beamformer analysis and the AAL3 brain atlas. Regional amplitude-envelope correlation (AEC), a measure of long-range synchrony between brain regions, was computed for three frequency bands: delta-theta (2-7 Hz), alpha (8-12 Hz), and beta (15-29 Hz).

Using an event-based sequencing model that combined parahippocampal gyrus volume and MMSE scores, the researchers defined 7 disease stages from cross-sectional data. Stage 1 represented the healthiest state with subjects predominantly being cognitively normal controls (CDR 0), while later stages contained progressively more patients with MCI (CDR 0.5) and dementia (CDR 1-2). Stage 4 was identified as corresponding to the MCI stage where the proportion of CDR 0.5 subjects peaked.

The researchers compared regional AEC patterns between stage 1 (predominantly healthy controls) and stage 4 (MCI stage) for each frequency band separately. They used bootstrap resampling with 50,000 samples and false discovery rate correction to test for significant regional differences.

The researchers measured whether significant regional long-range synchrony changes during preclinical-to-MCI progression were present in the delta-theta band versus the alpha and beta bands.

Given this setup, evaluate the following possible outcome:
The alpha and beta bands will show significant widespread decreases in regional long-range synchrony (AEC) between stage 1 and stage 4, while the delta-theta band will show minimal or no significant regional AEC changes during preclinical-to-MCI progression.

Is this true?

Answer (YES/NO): YES